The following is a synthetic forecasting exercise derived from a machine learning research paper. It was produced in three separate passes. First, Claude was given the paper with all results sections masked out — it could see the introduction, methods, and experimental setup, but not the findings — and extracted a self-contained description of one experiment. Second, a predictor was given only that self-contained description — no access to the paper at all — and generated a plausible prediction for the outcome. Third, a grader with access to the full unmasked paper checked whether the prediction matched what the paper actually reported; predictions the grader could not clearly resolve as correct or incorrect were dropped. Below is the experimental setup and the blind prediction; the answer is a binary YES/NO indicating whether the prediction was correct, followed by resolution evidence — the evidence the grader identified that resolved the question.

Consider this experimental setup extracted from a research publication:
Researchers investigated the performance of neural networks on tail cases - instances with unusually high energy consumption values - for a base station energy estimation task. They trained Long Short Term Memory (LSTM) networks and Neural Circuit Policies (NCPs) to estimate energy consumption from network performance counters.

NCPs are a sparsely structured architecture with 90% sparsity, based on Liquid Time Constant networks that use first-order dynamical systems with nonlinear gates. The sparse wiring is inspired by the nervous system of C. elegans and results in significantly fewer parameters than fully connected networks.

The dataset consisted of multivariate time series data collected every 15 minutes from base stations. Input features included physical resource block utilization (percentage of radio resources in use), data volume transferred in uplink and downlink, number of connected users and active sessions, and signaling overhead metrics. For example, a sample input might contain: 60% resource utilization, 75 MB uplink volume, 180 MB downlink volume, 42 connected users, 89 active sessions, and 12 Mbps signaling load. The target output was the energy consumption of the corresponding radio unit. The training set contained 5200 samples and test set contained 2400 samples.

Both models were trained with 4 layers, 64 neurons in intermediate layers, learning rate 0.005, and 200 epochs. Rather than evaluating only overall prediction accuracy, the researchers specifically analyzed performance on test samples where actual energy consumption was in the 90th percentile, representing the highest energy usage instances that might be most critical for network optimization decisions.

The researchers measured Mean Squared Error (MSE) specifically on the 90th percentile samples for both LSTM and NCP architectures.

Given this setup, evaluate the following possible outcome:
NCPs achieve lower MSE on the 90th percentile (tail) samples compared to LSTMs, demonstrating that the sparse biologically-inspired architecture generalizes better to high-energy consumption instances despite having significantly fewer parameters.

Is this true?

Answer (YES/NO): NO